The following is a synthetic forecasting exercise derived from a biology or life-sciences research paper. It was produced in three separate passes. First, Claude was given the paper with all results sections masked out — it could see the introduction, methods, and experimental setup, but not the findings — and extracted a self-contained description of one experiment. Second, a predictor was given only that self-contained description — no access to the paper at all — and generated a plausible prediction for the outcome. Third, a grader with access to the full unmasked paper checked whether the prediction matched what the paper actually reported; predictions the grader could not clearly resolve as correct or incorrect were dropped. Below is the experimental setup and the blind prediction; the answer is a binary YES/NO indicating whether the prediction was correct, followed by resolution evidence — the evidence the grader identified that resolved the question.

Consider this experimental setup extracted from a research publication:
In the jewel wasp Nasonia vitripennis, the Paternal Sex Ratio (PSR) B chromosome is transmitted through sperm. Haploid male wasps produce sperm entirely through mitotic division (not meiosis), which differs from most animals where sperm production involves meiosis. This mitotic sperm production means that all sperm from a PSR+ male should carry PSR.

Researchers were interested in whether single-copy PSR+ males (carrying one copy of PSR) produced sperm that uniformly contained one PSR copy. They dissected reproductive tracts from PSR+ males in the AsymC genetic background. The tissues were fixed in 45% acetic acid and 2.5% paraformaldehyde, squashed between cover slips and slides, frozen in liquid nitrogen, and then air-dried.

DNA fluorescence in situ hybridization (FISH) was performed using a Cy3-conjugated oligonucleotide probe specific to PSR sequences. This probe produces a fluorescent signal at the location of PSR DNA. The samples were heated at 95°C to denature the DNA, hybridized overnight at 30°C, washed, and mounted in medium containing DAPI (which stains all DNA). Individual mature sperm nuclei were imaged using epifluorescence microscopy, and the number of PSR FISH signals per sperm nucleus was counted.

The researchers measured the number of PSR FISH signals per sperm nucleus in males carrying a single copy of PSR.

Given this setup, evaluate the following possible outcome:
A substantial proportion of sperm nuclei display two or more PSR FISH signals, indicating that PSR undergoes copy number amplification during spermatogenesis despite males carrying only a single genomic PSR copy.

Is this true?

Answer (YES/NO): NO